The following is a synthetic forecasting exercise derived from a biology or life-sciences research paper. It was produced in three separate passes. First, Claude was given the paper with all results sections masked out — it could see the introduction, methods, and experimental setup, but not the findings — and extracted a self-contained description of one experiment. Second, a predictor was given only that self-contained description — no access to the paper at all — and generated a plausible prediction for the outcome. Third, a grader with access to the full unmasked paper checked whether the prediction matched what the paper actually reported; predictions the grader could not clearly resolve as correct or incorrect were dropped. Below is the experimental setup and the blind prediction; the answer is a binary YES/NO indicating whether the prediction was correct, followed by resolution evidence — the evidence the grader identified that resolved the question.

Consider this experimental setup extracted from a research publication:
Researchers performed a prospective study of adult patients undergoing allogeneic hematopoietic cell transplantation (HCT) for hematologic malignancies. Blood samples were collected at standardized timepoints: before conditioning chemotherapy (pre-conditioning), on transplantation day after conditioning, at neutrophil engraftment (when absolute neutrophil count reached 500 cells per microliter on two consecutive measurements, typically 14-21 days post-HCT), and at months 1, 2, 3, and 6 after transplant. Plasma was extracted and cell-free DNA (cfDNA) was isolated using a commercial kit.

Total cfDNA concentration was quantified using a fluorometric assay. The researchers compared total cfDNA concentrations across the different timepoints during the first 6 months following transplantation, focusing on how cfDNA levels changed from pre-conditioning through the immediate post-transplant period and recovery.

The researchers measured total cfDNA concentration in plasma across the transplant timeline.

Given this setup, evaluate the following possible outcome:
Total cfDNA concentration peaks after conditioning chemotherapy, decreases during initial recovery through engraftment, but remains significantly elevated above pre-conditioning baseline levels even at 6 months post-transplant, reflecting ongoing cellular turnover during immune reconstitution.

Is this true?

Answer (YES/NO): NO